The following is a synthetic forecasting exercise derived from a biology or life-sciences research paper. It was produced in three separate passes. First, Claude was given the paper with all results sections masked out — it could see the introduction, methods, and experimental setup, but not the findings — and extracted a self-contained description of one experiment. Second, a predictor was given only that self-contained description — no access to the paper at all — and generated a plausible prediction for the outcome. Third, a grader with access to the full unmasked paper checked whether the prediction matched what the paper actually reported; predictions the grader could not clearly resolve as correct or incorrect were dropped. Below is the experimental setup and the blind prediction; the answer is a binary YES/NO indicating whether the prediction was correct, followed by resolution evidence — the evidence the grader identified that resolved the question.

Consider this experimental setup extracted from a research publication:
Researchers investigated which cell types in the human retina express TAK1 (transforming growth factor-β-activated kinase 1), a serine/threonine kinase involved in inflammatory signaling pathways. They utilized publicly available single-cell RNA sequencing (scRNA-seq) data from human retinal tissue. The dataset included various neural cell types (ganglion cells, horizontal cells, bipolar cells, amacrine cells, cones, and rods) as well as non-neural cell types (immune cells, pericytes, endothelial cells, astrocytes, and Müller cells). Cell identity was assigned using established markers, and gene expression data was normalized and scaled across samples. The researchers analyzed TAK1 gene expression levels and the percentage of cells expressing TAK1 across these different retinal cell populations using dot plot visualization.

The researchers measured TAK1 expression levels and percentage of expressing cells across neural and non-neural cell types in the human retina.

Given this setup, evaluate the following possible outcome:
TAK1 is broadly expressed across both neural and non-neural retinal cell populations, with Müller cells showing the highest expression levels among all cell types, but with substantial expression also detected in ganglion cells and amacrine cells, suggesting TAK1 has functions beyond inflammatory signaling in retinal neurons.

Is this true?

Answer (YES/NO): NO